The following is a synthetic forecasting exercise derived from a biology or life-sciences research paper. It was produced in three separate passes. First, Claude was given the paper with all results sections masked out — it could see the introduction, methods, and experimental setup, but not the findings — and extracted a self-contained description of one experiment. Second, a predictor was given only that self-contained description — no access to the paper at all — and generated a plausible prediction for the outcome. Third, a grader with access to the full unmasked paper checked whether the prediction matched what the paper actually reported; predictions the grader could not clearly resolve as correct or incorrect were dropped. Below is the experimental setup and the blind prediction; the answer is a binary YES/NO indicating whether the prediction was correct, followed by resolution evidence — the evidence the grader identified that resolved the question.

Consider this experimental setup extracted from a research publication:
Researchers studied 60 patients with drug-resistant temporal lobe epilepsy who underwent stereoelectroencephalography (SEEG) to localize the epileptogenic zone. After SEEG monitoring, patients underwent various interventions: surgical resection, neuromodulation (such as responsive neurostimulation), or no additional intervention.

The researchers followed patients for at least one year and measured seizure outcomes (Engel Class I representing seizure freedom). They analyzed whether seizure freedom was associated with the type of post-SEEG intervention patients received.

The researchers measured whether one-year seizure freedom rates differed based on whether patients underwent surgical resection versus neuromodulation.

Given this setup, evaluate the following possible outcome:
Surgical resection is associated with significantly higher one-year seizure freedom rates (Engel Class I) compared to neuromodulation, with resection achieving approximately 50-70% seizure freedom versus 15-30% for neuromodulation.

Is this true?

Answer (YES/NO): NO